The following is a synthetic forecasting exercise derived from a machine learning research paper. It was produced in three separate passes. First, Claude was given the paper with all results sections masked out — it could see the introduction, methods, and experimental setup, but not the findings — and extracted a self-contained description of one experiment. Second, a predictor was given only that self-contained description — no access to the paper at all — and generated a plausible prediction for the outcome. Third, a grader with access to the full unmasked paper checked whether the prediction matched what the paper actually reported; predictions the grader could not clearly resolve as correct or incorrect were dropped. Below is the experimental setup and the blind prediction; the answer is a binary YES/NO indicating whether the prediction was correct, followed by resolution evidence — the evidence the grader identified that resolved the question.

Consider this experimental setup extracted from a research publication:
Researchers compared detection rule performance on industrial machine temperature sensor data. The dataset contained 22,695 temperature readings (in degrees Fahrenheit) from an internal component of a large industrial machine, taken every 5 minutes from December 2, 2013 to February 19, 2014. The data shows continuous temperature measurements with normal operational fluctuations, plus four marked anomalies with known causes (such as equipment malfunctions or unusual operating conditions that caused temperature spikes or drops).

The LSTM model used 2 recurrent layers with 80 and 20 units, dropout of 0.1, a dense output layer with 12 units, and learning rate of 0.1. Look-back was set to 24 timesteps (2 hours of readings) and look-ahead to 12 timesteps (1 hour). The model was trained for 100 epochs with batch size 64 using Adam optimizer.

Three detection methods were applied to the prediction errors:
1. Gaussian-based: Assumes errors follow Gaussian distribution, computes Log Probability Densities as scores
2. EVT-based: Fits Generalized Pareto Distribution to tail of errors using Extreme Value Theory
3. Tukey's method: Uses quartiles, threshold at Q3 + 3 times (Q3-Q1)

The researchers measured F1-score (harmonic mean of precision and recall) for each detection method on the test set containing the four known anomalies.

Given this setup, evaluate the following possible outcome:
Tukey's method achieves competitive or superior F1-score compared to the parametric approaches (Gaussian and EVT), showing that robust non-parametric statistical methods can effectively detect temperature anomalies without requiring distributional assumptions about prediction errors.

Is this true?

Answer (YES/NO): NO